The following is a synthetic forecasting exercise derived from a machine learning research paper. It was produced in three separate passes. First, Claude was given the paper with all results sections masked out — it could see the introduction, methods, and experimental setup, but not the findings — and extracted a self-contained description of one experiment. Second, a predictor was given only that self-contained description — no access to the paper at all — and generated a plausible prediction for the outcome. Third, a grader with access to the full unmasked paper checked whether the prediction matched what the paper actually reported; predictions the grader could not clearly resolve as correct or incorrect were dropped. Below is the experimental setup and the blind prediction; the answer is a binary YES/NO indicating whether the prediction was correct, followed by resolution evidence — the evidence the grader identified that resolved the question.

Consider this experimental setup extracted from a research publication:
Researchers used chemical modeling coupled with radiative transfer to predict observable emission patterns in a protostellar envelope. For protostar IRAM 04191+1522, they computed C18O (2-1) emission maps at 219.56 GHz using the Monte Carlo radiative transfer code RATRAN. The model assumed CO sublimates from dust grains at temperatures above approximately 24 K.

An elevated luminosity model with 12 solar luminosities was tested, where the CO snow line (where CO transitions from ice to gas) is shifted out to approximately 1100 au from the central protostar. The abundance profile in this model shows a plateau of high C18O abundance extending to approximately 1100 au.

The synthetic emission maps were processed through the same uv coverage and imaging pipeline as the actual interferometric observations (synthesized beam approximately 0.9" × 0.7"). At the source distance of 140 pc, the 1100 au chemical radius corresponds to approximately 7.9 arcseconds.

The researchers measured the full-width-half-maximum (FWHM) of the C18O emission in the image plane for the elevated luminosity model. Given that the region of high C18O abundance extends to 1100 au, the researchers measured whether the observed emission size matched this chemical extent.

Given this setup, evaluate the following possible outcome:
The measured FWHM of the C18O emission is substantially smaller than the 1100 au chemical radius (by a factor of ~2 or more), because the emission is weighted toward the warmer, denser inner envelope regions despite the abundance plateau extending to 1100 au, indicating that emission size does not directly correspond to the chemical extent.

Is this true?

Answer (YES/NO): YES